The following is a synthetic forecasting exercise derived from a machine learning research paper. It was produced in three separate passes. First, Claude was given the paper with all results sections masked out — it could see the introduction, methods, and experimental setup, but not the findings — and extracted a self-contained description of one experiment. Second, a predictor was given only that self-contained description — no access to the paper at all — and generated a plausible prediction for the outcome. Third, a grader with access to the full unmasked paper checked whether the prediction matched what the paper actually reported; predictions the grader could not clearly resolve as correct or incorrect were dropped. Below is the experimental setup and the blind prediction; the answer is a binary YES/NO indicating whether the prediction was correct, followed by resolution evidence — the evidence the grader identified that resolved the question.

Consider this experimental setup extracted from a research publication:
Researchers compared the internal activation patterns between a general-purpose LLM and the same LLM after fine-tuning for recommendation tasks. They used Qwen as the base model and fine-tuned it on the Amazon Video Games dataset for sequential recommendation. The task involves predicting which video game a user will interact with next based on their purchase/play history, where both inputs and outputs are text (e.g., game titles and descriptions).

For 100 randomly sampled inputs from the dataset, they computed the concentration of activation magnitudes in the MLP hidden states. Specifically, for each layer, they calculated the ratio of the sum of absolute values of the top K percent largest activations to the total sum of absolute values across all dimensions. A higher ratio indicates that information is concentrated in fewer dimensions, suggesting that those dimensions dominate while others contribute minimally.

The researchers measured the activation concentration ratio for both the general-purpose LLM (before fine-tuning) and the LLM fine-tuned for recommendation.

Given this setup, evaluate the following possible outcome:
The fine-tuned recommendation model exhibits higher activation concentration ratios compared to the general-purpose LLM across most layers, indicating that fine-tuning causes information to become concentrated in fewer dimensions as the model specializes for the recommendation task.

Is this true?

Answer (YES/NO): YES